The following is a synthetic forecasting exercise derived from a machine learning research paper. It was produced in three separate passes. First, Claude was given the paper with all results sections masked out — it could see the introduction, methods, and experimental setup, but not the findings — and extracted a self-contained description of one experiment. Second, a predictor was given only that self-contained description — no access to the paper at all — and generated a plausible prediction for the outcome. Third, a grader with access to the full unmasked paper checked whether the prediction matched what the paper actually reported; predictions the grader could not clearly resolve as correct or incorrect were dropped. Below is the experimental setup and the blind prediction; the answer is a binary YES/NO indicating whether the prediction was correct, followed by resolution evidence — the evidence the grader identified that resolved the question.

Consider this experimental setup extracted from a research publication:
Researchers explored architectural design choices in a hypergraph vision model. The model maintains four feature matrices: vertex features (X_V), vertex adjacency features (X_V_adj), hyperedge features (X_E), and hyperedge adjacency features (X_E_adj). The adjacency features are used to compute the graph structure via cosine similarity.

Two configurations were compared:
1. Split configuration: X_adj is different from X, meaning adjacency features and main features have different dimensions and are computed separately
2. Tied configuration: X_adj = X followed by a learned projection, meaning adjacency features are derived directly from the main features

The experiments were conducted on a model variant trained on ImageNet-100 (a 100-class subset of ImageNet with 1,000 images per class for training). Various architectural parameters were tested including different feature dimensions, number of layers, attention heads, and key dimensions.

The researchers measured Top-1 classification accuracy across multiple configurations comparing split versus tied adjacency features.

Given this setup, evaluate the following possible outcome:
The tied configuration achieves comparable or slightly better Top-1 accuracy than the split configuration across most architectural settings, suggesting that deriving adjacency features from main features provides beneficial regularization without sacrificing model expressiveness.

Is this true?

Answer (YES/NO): NO